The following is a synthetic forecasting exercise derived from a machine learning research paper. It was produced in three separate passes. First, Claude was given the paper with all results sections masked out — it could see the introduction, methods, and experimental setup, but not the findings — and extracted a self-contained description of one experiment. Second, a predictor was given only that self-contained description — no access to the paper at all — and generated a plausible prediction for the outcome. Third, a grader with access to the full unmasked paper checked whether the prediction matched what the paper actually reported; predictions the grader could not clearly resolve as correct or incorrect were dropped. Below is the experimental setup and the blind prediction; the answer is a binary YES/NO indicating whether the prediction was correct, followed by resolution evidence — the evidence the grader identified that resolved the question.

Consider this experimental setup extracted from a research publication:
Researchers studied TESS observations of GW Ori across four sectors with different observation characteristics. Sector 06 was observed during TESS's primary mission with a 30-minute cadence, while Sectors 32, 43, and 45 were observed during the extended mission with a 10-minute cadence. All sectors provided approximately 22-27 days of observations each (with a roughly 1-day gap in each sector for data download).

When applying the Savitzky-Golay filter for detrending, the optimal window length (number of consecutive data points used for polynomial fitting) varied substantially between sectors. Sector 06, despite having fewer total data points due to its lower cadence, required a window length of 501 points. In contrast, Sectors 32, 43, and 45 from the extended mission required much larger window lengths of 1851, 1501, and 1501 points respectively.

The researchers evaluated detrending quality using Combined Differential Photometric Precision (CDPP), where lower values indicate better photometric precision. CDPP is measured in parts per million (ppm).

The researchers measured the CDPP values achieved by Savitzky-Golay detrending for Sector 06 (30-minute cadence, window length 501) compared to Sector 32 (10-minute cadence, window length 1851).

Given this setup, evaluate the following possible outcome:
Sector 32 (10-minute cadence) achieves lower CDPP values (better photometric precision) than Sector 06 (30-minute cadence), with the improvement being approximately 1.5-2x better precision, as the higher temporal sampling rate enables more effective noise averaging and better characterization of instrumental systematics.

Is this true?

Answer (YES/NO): YES